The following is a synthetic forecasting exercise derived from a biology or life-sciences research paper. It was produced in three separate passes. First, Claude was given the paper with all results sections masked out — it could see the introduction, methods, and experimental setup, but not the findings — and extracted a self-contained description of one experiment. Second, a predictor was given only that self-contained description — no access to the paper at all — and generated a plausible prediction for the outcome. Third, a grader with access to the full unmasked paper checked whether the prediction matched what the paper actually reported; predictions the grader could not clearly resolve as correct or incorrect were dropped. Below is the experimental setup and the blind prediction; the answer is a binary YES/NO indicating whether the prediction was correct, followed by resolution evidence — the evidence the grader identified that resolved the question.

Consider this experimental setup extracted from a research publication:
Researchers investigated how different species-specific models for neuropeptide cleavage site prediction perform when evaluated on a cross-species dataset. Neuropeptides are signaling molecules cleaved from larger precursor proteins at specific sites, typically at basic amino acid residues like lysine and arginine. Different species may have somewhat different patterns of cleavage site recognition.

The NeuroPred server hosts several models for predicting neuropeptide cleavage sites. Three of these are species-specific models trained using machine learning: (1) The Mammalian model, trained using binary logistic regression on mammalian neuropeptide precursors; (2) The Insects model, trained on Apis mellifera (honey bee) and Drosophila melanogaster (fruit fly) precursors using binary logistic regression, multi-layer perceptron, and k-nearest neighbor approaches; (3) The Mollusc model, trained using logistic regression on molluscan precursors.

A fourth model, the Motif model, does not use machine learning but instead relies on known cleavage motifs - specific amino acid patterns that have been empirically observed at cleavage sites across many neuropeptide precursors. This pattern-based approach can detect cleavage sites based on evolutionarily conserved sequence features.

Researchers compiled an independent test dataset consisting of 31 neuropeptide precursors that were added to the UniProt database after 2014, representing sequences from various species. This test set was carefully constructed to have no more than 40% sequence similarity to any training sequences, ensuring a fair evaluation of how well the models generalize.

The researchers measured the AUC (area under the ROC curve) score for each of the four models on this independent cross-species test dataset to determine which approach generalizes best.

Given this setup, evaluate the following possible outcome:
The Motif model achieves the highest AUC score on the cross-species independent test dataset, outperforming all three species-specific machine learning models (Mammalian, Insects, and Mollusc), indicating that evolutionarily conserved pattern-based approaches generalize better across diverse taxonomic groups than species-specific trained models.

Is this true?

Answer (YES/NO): NO